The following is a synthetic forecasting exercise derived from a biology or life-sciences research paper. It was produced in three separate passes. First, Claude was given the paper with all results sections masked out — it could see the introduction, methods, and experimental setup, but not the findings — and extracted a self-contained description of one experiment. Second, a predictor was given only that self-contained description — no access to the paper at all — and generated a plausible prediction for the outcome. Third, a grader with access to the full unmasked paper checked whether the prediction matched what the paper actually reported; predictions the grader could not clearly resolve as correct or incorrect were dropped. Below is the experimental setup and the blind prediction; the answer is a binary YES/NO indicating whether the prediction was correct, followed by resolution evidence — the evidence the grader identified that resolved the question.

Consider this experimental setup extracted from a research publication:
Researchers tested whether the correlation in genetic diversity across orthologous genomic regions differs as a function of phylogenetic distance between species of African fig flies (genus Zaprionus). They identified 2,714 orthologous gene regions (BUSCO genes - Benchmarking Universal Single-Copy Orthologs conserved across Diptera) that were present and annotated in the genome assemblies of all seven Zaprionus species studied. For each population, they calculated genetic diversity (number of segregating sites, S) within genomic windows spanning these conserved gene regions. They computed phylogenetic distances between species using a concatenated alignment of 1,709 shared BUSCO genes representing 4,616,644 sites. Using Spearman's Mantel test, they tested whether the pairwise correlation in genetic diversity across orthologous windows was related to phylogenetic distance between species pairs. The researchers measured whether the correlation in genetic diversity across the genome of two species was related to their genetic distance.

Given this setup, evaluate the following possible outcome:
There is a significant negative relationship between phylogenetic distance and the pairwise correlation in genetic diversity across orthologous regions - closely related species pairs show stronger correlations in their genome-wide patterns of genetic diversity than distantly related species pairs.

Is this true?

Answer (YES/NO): YES